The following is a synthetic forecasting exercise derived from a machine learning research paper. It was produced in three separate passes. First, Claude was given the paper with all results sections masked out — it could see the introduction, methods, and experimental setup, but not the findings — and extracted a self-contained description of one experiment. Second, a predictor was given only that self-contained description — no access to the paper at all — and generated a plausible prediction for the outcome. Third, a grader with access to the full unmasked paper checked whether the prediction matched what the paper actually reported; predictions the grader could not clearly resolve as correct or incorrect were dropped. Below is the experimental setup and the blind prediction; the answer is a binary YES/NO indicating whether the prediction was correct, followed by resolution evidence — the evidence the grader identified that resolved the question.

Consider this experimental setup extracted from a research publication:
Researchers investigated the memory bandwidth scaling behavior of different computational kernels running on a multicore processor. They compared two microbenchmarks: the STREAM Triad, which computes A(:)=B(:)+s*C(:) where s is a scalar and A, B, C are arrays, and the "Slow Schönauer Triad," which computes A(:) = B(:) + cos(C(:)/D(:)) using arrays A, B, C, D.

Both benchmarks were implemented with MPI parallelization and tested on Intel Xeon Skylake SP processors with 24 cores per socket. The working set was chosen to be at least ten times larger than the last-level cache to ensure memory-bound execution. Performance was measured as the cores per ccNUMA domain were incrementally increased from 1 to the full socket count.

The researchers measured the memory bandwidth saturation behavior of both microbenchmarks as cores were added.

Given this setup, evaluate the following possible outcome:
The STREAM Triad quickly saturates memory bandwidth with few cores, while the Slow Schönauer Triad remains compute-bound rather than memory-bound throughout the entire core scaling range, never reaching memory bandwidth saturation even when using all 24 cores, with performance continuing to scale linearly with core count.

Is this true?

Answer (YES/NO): NO